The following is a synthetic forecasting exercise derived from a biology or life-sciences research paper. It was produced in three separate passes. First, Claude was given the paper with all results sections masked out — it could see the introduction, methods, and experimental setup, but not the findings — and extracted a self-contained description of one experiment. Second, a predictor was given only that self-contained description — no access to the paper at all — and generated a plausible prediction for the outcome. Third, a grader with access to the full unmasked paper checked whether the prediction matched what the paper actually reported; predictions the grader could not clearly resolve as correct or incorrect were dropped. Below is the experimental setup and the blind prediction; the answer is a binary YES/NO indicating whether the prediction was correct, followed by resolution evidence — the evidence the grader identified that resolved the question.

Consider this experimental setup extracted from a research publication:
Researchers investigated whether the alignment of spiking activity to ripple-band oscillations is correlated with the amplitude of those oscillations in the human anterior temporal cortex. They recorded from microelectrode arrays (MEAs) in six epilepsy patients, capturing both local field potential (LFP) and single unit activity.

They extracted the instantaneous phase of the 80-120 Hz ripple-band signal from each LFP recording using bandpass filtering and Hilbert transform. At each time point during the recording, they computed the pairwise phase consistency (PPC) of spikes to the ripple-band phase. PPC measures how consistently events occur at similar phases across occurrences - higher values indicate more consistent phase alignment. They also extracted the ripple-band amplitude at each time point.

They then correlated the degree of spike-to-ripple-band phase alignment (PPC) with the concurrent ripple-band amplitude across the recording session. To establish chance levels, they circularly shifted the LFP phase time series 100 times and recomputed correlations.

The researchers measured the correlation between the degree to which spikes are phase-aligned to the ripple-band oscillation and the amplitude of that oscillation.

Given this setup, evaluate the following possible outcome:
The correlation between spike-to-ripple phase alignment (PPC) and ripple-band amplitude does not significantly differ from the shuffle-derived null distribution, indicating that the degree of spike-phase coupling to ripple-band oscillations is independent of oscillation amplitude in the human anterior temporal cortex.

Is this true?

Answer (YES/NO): NO